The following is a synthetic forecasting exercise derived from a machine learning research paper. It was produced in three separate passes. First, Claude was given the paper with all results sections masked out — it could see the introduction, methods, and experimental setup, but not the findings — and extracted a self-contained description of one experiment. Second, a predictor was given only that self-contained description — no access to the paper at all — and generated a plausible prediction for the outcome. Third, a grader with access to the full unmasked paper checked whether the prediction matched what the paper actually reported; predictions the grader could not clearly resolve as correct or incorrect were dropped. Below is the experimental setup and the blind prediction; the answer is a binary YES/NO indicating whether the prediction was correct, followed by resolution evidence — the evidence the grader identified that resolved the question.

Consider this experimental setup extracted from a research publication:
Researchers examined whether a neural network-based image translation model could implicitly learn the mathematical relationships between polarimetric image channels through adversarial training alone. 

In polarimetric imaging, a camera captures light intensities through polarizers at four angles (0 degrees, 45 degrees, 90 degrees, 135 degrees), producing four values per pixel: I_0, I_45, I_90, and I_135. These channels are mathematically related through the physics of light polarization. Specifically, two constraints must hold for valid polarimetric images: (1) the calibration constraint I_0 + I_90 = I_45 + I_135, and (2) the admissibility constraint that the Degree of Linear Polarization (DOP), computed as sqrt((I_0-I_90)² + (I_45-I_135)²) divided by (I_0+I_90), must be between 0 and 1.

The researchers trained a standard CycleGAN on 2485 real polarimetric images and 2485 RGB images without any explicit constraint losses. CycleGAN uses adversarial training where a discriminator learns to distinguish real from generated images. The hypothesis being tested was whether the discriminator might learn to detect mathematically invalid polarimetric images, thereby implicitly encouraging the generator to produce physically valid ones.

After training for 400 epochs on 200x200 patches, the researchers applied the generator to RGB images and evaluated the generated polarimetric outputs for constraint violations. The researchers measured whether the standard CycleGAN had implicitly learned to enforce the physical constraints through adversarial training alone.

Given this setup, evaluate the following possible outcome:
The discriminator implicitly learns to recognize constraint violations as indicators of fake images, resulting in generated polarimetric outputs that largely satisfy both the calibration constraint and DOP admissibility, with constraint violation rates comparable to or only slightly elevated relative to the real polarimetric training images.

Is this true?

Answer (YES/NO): NO